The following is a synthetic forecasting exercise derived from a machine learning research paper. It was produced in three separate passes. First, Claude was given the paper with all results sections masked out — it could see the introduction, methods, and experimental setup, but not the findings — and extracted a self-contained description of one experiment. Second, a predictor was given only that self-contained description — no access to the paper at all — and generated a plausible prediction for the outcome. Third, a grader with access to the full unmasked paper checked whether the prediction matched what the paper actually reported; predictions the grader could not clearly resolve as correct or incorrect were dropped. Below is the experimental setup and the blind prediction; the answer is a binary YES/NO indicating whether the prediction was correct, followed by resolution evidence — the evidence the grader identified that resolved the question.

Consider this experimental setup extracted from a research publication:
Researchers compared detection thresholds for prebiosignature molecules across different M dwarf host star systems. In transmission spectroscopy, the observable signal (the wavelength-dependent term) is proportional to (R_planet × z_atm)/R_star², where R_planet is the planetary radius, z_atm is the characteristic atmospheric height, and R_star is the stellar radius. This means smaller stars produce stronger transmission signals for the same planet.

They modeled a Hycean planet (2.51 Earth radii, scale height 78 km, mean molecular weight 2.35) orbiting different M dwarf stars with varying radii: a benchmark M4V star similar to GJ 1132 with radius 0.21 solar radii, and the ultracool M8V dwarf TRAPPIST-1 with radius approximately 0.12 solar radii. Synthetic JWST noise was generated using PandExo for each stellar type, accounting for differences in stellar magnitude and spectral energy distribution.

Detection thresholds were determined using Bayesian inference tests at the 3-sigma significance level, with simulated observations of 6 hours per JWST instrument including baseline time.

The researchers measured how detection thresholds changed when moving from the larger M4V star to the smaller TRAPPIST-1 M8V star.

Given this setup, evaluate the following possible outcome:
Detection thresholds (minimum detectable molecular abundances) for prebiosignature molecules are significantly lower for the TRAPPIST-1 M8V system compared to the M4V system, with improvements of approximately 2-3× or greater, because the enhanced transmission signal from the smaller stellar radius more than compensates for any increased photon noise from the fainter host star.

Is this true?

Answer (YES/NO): NO